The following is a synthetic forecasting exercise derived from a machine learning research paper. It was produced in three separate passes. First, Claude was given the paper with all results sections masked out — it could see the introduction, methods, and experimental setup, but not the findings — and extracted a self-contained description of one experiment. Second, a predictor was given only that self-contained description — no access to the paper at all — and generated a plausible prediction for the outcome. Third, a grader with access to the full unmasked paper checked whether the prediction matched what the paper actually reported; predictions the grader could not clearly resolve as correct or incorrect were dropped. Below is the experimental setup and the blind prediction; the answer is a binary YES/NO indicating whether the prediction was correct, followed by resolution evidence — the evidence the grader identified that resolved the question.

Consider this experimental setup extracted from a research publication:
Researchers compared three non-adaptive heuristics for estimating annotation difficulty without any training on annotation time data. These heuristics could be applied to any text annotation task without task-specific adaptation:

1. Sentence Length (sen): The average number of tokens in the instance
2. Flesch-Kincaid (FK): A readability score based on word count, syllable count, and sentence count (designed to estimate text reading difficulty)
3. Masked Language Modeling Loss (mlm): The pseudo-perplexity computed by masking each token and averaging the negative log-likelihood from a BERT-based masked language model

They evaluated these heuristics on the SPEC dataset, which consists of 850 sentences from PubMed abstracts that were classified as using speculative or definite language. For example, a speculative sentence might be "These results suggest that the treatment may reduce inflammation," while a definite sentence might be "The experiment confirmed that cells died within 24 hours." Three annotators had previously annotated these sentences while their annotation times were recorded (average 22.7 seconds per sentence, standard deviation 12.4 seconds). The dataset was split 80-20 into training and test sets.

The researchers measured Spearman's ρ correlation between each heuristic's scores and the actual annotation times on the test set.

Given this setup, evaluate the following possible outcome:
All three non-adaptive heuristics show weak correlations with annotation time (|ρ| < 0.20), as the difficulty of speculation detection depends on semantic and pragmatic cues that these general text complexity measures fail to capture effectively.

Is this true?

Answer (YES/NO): NO